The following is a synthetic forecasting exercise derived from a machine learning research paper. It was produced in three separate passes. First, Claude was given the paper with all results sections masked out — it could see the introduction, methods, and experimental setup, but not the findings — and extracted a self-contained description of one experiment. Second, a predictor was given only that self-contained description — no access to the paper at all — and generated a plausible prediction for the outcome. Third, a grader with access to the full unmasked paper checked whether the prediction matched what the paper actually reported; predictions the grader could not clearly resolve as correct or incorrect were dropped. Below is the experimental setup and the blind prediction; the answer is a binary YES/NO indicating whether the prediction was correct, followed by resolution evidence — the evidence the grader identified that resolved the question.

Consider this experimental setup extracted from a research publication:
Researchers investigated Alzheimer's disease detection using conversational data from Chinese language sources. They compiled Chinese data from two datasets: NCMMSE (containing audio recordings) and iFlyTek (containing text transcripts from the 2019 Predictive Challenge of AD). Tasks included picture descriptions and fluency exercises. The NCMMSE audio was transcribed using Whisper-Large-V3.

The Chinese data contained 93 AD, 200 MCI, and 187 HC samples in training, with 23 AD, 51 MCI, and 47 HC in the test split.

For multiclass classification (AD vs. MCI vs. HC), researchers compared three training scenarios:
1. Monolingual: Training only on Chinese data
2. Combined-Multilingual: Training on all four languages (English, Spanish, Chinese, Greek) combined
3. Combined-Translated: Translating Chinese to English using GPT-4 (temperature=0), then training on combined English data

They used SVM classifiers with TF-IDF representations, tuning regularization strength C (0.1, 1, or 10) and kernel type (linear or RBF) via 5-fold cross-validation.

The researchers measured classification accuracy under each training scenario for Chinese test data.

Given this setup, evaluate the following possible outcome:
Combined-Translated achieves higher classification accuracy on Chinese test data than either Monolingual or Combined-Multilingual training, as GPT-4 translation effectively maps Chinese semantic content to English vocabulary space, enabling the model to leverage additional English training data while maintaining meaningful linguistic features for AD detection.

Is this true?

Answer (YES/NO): YES